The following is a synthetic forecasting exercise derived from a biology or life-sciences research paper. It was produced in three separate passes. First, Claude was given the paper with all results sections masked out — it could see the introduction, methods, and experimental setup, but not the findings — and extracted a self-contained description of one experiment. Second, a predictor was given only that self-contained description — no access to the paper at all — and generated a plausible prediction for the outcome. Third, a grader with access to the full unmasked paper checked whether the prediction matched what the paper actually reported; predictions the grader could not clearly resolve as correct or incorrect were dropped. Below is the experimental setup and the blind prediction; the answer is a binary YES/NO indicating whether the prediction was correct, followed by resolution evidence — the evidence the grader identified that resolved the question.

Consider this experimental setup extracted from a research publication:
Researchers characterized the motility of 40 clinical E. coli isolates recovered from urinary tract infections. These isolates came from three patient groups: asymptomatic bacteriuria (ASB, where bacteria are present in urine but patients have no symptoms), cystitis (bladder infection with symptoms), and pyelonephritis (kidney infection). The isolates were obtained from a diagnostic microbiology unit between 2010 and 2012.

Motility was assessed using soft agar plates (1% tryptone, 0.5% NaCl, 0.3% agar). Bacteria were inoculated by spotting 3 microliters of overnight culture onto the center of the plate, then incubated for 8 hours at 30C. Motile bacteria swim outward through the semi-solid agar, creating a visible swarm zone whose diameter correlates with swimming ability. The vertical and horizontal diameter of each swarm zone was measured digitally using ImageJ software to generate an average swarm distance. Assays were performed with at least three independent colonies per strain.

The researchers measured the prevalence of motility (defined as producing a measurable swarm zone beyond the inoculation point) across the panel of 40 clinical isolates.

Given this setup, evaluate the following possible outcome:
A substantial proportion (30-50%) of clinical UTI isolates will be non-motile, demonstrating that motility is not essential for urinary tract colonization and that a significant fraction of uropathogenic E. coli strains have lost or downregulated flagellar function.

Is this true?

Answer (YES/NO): YES